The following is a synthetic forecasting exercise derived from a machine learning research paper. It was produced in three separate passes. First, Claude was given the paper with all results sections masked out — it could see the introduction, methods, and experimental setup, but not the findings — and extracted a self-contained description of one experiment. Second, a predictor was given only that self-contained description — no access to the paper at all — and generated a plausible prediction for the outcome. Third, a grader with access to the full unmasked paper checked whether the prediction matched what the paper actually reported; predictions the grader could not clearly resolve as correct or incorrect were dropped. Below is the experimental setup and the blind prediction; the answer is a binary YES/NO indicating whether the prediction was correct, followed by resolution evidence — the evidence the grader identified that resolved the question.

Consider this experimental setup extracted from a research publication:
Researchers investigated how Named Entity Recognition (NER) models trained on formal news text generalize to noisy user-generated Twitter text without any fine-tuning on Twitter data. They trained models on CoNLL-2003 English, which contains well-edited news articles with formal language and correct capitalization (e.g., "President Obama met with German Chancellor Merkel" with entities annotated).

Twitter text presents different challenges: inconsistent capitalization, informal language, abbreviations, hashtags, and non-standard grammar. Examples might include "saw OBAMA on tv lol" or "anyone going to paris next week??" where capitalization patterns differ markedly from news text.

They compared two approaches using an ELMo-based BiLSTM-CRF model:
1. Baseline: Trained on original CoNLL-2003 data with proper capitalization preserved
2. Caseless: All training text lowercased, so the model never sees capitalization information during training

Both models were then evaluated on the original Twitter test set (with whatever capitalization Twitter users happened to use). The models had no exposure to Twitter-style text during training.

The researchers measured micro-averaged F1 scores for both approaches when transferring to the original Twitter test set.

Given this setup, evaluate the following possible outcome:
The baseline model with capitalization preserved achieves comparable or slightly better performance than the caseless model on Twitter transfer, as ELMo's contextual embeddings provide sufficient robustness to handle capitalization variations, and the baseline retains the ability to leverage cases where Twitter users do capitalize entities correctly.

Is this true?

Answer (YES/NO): NO